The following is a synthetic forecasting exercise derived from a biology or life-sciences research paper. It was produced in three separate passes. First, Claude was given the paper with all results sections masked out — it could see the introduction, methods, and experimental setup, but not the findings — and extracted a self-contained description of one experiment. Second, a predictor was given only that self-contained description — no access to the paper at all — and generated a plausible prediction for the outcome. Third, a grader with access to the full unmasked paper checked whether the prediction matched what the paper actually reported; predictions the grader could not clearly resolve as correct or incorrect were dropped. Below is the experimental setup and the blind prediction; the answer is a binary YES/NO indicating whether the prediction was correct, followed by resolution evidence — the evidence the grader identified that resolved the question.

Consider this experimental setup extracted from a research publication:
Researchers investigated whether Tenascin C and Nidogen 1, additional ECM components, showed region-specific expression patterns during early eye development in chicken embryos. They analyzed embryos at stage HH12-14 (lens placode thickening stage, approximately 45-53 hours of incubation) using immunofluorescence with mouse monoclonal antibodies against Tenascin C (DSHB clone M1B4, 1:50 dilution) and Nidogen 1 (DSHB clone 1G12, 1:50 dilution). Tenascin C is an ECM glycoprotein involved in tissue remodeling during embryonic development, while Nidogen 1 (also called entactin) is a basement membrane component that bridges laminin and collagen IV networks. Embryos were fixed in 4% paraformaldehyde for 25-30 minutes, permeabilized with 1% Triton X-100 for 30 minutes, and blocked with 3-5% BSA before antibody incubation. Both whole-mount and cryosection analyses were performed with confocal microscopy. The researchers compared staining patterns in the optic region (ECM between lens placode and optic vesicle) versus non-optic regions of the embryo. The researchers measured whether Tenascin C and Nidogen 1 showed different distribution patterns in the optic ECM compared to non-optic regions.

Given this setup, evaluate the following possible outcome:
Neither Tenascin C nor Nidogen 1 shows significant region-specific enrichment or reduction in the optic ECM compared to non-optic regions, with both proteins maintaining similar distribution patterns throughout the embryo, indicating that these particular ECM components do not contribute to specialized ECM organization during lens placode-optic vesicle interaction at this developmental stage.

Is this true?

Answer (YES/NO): NO